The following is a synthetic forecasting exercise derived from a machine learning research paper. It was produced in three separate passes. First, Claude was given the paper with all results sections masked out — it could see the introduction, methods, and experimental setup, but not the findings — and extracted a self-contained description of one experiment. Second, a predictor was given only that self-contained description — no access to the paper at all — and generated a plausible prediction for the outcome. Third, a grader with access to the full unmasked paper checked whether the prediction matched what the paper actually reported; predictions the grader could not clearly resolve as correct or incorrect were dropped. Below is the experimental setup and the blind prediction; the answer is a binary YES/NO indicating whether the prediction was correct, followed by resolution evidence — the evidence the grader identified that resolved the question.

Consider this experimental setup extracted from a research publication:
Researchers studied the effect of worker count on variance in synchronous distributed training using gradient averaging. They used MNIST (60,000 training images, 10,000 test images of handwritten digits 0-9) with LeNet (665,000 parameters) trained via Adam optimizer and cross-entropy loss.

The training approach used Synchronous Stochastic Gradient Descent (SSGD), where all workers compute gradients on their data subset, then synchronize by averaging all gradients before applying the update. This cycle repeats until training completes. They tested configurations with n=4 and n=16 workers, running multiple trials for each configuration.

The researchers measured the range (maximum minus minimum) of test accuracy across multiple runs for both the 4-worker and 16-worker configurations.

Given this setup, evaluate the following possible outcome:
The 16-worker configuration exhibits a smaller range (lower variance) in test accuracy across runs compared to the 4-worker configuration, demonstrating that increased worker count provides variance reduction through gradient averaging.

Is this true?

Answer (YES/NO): YES